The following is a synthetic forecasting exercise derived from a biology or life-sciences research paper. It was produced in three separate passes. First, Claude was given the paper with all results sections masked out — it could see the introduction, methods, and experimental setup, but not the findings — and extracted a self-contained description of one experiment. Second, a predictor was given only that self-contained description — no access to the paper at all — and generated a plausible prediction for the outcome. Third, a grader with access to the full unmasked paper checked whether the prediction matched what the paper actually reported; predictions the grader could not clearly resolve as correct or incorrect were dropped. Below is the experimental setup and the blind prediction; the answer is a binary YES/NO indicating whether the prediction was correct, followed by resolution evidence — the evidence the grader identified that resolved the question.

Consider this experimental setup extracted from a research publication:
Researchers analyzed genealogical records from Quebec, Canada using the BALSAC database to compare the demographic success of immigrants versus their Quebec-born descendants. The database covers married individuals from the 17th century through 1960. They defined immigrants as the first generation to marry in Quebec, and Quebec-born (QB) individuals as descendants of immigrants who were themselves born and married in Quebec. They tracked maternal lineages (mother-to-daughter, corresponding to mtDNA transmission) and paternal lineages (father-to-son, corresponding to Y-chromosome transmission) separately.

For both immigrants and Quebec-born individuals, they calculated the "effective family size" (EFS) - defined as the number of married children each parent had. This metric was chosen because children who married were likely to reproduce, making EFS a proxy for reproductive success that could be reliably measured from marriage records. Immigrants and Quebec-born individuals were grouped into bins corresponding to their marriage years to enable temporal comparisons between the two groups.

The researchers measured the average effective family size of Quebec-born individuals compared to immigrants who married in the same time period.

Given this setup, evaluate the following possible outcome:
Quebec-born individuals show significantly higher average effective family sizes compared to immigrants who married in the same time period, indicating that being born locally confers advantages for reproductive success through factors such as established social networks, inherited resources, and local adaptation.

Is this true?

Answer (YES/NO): YES